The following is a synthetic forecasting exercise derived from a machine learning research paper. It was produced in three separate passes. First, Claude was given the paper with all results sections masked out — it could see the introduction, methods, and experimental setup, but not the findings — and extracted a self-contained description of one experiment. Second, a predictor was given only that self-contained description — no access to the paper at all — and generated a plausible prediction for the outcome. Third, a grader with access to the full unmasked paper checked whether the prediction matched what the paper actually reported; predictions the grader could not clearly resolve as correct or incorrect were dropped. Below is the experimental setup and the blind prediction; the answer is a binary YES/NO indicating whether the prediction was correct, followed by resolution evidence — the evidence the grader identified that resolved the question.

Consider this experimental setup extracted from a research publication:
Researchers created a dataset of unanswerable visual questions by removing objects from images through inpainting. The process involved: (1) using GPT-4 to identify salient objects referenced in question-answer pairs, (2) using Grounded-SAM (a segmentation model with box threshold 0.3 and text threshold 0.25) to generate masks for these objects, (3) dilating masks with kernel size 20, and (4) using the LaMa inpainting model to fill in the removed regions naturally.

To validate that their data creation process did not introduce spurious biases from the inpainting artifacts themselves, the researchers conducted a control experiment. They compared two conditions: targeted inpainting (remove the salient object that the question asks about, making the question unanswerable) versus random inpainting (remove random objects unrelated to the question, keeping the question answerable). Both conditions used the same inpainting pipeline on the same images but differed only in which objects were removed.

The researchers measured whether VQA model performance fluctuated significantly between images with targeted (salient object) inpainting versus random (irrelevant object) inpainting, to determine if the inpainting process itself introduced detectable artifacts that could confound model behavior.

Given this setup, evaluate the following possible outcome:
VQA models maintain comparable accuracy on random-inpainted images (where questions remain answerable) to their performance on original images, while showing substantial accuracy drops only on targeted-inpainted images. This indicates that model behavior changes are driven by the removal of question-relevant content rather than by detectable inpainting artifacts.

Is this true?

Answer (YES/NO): NO